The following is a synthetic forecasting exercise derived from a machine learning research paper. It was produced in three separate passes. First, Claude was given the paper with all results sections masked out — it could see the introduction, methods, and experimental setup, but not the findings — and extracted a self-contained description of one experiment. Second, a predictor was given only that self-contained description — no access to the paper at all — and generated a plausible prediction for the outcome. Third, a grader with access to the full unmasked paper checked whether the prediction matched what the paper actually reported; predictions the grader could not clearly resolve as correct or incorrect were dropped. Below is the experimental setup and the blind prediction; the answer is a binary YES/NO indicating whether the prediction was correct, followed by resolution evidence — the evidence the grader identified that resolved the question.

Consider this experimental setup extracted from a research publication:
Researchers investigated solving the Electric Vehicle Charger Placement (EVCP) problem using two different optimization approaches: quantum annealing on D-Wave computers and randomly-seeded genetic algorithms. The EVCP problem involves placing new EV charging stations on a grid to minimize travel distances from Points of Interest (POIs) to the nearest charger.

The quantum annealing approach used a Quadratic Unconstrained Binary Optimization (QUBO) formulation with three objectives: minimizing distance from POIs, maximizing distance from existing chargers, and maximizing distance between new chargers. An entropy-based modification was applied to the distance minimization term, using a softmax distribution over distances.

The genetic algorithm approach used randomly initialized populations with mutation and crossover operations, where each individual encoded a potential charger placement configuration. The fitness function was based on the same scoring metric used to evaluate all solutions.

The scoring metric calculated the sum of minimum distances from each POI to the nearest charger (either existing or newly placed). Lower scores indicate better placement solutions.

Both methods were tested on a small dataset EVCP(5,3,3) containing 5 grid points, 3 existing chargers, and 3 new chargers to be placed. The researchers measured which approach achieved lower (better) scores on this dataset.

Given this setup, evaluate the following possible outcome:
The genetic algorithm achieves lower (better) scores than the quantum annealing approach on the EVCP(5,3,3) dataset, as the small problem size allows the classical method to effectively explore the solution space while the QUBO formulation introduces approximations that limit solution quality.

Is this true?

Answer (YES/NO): YES